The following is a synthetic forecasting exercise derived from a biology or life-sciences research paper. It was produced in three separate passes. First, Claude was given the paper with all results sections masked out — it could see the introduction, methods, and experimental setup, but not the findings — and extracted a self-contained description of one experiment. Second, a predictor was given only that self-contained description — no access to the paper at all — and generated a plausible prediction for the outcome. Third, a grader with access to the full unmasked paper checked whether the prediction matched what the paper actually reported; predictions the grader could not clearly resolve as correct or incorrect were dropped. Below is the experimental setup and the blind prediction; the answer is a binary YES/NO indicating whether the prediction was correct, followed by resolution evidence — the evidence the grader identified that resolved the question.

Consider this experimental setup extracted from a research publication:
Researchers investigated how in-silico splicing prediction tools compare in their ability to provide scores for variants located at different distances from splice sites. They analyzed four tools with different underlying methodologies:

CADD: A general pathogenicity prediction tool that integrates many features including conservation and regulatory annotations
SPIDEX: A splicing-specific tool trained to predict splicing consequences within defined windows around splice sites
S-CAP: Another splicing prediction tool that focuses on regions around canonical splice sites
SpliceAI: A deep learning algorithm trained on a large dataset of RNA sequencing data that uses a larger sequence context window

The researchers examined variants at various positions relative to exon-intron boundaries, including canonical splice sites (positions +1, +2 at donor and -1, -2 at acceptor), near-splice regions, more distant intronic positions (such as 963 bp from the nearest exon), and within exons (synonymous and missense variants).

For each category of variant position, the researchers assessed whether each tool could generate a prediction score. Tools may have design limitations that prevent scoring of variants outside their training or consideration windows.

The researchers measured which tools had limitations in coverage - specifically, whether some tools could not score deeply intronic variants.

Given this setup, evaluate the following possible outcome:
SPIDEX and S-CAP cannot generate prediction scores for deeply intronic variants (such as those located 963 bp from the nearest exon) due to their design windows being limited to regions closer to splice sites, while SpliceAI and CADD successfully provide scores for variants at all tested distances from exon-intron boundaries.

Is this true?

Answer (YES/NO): YES